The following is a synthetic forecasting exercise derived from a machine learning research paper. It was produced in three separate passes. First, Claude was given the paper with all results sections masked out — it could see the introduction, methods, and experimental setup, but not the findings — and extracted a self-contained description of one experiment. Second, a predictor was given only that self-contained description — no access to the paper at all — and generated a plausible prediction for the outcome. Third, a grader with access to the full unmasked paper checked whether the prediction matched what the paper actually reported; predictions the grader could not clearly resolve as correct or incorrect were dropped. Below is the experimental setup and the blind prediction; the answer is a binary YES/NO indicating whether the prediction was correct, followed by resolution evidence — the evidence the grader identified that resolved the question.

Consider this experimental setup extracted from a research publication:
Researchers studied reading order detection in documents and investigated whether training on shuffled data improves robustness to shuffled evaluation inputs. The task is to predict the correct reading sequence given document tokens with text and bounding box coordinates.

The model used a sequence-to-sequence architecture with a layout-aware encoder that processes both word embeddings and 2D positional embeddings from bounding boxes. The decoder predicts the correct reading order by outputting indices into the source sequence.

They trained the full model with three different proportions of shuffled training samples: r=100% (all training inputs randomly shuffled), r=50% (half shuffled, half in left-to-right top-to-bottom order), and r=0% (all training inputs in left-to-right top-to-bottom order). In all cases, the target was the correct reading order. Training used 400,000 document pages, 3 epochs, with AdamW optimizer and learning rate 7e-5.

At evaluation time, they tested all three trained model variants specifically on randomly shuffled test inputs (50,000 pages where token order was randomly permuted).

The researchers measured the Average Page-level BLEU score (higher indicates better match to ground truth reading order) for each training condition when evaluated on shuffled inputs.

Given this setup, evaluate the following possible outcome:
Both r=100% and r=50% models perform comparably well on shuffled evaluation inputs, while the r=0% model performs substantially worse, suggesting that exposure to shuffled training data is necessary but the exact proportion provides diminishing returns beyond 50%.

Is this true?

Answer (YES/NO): YES